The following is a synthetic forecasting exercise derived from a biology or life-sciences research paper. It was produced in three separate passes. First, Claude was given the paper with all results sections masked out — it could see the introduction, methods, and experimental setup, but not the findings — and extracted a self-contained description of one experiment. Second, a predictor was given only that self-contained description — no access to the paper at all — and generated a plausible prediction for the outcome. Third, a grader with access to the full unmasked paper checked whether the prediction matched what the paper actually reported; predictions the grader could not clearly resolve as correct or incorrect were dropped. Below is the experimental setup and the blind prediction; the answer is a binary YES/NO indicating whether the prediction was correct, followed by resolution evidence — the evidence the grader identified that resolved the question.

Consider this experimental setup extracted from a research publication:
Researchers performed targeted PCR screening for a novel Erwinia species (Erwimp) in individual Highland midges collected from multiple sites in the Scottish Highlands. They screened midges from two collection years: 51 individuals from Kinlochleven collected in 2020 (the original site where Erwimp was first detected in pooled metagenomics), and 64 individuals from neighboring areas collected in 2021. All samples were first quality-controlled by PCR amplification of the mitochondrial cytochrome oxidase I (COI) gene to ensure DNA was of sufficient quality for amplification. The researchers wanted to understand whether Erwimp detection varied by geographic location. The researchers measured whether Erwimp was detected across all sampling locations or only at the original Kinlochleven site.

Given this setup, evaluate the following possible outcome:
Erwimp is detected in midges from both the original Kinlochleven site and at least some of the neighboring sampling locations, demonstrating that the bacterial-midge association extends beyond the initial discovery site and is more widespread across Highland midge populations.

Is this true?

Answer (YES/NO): NO